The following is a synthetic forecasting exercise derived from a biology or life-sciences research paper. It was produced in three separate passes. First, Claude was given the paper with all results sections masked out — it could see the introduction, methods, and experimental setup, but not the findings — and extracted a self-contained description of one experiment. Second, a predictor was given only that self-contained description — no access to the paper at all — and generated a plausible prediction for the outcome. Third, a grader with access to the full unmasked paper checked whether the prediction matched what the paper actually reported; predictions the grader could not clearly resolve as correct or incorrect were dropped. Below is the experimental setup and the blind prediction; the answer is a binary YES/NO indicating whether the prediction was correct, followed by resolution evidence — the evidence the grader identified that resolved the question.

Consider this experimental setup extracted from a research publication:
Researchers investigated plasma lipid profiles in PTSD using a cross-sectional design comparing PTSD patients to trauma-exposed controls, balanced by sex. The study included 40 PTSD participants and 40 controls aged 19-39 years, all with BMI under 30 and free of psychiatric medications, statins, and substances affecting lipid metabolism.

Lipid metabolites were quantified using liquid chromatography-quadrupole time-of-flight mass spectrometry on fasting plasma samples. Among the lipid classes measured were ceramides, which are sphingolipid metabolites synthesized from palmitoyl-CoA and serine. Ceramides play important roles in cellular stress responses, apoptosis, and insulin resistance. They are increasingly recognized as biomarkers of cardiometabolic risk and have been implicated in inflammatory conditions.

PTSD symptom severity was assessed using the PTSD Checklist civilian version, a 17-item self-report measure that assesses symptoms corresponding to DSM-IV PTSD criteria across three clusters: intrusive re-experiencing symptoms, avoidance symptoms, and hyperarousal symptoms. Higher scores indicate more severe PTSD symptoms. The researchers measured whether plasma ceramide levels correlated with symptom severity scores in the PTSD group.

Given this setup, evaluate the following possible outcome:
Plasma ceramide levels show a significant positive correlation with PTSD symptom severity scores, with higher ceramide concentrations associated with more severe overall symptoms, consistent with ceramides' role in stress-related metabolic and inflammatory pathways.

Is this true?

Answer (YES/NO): NO